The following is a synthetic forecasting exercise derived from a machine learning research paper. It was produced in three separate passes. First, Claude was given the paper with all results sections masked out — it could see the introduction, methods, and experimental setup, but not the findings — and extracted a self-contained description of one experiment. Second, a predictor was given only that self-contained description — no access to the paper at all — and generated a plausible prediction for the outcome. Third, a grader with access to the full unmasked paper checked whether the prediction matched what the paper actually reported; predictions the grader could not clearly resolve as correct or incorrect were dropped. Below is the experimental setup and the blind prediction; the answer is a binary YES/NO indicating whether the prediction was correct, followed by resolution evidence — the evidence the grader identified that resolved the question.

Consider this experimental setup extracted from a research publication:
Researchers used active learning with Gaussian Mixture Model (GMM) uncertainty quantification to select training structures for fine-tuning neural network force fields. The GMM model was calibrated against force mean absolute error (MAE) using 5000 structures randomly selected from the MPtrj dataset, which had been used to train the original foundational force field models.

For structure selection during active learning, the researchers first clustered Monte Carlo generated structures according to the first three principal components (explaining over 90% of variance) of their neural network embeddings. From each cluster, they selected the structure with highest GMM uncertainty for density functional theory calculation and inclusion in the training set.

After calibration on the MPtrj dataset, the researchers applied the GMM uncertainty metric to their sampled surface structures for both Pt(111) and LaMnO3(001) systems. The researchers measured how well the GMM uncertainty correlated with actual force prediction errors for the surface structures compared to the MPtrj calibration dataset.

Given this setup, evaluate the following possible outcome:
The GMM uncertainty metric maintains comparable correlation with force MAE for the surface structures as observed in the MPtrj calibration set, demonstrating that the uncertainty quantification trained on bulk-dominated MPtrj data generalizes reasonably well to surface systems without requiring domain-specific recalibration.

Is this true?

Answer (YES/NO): YES